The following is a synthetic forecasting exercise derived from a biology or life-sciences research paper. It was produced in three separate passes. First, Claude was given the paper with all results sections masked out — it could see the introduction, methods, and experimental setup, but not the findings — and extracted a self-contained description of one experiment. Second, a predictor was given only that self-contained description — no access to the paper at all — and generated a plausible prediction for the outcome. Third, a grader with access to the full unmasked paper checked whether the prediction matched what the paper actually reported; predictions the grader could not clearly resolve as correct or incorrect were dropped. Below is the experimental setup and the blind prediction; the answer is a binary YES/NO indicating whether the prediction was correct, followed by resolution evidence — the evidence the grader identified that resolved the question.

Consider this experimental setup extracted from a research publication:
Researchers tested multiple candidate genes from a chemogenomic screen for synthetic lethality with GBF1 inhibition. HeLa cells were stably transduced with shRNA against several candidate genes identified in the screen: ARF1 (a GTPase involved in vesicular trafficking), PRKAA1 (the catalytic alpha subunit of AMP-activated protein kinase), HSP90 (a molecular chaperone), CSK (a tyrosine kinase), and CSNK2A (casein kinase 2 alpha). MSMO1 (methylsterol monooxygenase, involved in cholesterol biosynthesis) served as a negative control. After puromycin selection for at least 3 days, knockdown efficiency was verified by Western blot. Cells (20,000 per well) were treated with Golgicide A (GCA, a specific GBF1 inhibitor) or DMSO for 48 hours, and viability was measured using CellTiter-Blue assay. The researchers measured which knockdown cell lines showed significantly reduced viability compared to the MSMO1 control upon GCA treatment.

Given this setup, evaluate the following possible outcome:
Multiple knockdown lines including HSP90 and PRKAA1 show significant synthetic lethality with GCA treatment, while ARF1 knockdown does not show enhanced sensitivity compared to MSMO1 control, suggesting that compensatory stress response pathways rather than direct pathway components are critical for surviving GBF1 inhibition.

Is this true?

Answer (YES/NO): NO